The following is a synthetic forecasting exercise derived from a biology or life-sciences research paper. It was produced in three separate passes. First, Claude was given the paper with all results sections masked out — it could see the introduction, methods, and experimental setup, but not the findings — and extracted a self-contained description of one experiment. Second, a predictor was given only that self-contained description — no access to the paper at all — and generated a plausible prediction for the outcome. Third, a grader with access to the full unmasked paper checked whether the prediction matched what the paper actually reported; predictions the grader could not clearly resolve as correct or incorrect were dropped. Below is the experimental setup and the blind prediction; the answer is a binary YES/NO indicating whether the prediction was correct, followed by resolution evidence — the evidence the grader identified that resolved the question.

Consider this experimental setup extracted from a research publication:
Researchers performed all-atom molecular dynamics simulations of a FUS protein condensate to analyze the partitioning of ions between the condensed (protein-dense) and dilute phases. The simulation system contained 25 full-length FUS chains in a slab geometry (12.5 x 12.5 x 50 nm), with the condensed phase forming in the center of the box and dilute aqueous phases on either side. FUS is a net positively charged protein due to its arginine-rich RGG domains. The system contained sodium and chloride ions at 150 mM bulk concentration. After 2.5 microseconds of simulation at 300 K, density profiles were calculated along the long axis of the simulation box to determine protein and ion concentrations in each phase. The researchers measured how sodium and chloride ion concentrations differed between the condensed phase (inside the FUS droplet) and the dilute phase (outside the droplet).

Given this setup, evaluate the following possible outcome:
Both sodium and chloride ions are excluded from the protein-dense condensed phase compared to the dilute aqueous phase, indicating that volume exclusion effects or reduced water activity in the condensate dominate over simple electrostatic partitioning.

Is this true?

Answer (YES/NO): NO